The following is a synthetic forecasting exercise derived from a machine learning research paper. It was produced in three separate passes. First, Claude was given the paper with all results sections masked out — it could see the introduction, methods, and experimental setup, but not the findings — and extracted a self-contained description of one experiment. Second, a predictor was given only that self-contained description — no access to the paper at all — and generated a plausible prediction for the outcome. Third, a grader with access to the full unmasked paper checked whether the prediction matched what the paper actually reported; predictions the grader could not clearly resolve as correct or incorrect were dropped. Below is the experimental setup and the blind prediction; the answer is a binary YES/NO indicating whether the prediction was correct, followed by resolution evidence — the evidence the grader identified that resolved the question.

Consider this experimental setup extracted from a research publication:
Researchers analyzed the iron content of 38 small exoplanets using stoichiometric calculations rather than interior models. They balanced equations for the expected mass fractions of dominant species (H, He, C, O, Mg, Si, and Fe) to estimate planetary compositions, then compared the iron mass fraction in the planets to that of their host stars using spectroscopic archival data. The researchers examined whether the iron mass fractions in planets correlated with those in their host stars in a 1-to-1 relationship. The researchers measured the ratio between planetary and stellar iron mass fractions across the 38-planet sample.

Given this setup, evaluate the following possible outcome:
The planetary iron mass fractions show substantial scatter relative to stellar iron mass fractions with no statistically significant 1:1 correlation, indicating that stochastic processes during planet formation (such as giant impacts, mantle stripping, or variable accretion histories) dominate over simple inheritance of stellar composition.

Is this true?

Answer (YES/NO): NO